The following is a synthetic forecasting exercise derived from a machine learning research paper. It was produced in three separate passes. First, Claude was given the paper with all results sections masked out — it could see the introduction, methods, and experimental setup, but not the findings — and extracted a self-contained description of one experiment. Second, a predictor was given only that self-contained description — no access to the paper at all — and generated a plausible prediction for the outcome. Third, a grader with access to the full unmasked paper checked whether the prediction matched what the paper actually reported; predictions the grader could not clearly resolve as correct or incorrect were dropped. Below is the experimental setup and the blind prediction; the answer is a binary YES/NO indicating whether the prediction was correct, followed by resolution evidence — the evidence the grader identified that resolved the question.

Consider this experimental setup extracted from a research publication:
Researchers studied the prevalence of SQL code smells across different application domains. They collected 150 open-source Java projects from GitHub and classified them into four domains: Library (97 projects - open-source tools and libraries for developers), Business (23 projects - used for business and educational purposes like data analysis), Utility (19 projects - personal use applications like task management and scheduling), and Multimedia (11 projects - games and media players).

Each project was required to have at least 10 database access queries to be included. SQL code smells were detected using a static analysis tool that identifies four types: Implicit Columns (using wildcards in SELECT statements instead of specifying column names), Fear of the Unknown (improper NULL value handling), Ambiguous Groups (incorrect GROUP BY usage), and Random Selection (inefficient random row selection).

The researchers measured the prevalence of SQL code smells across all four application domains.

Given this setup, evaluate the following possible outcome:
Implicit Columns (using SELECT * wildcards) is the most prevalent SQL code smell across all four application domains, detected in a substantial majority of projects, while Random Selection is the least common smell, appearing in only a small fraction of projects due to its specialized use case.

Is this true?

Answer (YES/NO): NO